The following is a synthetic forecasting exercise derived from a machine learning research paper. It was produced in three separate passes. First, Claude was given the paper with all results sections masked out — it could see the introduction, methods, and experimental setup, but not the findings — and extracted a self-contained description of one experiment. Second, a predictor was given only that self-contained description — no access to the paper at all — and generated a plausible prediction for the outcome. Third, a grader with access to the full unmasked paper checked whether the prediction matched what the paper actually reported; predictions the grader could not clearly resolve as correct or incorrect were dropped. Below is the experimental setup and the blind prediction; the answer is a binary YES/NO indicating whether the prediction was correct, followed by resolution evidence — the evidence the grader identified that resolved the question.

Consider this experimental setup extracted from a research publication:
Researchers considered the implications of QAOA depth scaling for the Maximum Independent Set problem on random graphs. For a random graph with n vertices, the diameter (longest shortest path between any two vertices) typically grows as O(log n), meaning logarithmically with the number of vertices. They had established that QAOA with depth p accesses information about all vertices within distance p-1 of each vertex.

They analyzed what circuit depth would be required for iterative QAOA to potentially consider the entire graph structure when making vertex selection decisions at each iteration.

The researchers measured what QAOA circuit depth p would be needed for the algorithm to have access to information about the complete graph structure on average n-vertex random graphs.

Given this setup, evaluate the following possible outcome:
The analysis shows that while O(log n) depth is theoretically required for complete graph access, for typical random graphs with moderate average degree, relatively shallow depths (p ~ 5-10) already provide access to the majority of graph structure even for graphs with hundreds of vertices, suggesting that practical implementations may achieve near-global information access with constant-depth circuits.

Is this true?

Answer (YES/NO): NO